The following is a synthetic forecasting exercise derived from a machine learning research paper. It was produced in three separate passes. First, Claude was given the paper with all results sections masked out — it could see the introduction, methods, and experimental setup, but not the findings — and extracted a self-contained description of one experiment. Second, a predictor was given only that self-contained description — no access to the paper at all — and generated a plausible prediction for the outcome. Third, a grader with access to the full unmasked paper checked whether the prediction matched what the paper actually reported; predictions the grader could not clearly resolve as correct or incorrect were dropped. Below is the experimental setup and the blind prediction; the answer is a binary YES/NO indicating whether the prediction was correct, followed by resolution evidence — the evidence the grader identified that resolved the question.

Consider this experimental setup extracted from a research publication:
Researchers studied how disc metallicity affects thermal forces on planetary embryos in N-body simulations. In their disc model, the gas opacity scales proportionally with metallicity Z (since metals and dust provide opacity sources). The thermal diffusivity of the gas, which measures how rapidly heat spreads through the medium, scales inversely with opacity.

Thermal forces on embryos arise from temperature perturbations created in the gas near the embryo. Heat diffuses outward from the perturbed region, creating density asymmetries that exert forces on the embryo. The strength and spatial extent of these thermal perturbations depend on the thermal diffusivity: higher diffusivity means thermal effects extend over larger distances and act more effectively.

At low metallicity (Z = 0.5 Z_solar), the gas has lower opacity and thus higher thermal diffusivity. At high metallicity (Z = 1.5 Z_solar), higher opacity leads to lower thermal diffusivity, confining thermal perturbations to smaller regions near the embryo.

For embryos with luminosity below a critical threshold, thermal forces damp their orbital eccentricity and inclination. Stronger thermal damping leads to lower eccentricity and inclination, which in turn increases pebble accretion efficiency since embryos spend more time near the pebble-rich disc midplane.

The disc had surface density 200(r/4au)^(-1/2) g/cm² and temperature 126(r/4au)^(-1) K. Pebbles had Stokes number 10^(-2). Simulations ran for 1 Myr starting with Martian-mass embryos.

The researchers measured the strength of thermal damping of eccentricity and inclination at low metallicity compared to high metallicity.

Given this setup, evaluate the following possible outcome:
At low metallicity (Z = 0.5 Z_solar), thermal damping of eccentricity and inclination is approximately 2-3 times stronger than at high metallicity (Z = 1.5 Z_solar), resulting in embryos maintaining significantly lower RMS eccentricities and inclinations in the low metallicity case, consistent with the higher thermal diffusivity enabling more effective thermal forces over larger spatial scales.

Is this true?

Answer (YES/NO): YES